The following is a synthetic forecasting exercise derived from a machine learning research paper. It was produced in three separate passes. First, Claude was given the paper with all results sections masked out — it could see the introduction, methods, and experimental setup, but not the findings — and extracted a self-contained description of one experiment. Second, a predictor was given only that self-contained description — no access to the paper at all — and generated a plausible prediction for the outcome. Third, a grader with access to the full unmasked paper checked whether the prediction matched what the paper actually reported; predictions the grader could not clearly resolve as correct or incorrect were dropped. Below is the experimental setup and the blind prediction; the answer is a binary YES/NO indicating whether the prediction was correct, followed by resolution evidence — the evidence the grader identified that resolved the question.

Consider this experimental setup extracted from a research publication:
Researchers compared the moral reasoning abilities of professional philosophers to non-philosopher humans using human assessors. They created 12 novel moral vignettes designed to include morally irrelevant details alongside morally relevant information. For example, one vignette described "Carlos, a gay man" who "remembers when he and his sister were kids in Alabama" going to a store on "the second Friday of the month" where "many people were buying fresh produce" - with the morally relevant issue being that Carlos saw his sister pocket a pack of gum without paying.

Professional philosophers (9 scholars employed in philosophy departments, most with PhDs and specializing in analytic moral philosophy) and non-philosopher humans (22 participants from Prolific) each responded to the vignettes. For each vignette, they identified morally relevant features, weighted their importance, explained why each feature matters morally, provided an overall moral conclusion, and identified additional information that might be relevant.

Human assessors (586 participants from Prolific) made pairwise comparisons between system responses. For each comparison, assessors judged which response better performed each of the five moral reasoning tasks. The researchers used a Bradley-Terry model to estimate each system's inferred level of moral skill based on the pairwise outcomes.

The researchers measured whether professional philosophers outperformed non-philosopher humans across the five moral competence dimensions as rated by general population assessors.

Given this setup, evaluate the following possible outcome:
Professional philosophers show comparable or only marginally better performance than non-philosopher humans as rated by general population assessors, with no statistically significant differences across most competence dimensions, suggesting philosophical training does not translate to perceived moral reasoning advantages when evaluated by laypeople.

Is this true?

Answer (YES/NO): YES